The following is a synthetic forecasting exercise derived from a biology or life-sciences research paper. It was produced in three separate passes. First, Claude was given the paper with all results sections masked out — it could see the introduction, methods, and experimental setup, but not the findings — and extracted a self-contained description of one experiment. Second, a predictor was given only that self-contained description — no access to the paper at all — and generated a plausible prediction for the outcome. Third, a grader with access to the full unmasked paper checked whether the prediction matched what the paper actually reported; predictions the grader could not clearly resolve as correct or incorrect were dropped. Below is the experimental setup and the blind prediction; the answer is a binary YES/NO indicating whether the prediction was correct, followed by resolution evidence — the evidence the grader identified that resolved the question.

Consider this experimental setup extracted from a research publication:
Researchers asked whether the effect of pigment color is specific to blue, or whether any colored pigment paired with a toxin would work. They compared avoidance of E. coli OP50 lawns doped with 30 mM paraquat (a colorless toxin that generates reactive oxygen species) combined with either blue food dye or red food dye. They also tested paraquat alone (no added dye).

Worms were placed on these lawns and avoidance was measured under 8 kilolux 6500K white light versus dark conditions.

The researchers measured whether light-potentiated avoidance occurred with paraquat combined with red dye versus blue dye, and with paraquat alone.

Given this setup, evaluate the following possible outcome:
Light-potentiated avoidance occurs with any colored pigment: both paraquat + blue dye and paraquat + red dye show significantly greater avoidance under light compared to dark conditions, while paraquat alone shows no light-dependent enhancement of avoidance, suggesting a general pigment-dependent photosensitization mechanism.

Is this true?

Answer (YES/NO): NO